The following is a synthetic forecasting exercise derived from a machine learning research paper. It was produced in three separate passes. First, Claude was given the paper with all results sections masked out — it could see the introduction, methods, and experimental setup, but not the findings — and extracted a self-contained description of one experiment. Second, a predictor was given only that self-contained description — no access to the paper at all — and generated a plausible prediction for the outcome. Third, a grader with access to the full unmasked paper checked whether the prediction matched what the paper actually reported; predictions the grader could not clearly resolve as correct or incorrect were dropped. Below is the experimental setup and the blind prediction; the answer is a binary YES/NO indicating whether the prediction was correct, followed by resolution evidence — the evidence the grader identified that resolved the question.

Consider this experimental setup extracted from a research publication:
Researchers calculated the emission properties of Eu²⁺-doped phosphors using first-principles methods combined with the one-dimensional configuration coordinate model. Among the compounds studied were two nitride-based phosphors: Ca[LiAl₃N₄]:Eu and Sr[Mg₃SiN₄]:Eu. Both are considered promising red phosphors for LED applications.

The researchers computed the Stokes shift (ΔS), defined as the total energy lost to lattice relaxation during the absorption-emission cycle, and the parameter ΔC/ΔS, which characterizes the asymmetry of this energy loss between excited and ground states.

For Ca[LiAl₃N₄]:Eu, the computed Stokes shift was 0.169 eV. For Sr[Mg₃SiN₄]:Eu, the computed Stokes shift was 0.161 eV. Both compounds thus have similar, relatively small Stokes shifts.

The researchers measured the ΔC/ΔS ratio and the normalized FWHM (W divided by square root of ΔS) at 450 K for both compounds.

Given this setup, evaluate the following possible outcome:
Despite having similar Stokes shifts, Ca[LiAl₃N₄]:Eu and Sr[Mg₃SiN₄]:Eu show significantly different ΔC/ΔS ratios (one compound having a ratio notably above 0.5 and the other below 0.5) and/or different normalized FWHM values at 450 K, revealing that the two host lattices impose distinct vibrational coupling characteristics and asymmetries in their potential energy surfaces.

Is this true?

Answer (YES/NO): NO